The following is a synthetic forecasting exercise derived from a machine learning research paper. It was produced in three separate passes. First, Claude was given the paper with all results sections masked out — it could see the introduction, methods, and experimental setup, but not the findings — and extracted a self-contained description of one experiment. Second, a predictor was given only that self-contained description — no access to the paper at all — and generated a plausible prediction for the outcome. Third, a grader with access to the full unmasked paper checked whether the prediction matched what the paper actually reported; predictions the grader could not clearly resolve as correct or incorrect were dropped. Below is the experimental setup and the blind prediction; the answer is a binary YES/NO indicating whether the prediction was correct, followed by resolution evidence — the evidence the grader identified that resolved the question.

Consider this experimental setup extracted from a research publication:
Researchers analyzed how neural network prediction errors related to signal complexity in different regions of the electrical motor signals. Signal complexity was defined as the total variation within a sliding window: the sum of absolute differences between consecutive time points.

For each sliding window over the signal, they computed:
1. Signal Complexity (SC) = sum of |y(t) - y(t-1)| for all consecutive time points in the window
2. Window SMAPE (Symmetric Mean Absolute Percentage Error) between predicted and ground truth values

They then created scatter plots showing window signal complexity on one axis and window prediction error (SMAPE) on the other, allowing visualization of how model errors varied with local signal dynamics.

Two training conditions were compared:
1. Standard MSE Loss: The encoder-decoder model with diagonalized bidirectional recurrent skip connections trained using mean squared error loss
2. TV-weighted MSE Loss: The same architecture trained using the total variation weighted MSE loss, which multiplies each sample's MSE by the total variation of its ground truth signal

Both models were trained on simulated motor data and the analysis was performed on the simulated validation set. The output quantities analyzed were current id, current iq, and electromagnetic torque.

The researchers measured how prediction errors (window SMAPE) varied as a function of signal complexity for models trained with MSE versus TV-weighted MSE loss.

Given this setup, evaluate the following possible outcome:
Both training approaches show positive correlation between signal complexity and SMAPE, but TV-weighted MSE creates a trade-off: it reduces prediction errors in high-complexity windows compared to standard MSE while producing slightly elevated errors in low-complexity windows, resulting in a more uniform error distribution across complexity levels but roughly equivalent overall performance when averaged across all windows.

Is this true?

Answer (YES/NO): NO